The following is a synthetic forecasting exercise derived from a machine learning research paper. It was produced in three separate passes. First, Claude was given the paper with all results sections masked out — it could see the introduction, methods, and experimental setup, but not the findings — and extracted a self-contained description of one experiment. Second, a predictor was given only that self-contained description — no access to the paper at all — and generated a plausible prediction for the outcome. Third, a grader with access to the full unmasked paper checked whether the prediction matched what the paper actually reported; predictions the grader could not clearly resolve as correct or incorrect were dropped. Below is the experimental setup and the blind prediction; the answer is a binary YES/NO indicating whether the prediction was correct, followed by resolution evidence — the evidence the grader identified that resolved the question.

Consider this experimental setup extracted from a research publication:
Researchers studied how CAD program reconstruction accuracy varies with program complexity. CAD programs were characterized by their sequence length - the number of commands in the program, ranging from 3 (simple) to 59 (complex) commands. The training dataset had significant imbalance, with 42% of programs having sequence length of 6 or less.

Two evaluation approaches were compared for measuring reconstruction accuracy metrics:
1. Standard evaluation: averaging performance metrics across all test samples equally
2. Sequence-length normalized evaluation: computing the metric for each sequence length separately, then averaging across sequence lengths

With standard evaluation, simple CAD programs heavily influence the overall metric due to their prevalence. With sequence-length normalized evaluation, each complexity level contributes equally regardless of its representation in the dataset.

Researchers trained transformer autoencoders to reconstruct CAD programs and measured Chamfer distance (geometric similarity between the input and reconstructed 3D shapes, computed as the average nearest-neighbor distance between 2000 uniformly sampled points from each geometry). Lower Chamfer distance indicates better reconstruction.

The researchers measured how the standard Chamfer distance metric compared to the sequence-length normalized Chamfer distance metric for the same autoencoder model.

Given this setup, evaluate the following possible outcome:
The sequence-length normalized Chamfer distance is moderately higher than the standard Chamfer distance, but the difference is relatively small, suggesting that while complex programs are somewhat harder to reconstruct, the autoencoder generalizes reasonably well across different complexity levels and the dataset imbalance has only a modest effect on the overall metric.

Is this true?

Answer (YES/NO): NO